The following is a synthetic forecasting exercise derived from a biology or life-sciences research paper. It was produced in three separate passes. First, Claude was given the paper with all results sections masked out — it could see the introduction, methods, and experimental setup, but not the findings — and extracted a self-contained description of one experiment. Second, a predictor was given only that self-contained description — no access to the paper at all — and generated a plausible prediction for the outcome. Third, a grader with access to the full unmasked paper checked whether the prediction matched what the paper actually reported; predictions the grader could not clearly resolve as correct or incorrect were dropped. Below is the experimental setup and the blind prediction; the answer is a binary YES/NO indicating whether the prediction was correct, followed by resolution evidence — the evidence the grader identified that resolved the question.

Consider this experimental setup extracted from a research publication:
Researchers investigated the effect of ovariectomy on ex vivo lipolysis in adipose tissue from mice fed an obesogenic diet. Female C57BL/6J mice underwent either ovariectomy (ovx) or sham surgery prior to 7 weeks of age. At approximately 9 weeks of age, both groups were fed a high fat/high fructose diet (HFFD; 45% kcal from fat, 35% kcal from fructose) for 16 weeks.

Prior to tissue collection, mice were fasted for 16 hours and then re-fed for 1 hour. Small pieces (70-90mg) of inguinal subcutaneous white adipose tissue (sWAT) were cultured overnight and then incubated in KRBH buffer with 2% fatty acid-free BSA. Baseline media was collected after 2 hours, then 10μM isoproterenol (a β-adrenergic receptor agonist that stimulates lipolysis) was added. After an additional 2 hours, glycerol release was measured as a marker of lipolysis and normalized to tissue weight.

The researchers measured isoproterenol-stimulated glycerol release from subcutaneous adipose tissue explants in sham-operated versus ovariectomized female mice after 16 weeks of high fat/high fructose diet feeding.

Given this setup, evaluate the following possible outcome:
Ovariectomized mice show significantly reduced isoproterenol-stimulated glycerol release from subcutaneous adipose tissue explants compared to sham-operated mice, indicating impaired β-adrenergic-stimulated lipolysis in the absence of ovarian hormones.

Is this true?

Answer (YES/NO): YES